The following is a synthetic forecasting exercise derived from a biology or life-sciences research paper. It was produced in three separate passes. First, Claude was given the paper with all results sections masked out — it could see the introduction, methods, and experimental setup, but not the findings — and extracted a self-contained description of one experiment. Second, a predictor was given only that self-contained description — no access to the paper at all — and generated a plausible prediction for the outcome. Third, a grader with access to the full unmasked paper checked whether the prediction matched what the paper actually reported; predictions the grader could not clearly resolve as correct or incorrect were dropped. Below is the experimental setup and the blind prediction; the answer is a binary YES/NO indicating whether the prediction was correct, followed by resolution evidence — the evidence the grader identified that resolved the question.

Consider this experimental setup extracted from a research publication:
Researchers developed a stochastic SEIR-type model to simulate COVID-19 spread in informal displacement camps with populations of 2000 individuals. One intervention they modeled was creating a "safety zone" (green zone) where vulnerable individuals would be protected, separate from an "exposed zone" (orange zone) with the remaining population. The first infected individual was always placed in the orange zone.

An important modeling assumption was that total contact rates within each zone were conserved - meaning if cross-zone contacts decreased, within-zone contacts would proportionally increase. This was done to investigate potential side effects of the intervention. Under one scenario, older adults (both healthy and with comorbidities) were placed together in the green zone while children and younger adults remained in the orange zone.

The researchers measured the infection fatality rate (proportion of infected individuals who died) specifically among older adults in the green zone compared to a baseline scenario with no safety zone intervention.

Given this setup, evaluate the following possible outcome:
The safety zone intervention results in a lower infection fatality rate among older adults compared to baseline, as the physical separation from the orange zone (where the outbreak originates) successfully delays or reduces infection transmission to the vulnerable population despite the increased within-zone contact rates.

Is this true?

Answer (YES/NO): NO